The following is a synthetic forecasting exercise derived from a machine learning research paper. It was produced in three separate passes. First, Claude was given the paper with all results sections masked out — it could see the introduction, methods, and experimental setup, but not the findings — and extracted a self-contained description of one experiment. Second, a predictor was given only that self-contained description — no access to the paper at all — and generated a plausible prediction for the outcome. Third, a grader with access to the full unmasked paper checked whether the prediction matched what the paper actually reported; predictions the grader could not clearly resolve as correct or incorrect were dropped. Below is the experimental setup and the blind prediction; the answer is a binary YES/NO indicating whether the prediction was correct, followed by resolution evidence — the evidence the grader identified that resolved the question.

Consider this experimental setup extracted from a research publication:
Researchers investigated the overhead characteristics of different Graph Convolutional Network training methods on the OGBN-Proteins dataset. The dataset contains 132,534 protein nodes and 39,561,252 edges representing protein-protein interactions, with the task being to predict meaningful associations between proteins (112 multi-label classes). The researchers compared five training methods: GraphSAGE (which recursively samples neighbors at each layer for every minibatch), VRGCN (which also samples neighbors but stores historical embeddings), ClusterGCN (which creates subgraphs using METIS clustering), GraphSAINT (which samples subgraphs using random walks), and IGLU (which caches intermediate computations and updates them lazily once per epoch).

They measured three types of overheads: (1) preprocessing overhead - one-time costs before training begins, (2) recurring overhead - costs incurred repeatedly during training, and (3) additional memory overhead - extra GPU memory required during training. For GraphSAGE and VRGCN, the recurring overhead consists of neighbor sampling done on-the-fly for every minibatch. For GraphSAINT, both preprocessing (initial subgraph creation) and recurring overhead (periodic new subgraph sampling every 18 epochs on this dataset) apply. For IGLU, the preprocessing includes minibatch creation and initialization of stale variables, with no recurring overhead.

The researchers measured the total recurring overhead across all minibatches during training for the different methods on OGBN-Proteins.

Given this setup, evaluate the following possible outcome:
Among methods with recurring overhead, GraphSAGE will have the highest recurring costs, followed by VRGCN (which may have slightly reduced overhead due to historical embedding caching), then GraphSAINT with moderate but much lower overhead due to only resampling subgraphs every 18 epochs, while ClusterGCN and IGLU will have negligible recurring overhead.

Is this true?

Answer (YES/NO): NO